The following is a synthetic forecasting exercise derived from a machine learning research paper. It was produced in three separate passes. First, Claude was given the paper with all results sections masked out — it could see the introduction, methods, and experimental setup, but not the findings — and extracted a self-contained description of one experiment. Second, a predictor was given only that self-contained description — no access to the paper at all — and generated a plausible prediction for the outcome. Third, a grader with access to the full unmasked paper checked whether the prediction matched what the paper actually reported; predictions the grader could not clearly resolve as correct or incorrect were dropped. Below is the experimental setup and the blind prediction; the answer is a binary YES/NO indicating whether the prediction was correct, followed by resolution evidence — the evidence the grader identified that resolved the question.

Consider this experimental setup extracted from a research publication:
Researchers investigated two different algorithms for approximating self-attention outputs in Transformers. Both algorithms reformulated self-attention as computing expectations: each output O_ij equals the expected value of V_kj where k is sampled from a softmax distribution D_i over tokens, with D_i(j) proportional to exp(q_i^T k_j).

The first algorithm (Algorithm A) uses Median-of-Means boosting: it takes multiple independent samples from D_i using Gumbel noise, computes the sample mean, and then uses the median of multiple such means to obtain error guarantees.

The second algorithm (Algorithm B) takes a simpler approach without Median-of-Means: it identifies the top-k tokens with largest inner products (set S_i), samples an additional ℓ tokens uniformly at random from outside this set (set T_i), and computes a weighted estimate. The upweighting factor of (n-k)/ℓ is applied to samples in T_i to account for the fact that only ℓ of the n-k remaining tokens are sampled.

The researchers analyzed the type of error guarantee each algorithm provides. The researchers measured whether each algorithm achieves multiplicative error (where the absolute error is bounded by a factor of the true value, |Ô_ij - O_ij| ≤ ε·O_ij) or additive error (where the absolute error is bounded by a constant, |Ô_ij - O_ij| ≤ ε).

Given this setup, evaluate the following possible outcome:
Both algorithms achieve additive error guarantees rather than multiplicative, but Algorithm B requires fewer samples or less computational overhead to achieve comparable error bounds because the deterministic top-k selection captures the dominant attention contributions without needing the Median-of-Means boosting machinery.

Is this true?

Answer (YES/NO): NO